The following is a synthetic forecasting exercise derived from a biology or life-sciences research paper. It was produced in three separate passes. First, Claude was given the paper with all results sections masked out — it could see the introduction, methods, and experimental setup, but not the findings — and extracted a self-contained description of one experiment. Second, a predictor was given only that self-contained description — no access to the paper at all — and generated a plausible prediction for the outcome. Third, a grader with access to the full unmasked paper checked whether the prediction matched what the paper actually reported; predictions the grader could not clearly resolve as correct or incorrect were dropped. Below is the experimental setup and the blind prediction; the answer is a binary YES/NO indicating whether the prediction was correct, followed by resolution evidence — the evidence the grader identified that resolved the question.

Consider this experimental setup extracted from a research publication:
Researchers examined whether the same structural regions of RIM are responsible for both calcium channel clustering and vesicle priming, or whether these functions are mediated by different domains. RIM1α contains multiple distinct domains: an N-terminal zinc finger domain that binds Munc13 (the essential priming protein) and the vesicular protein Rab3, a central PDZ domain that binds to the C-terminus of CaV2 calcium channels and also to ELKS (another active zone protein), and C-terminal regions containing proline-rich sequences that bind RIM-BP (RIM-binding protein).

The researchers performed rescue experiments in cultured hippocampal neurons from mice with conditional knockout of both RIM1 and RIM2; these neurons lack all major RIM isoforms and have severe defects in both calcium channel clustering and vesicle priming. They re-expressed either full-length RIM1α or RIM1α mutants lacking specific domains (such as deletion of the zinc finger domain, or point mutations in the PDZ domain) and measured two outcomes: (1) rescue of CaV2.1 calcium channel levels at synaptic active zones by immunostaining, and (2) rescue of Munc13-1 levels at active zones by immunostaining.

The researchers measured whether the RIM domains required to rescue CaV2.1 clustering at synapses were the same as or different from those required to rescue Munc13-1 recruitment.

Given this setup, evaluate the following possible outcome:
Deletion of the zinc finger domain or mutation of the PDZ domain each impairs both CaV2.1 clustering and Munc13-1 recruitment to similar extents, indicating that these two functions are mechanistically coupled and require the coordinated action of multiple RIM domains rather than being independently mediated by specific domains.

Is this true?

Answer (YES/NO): NO